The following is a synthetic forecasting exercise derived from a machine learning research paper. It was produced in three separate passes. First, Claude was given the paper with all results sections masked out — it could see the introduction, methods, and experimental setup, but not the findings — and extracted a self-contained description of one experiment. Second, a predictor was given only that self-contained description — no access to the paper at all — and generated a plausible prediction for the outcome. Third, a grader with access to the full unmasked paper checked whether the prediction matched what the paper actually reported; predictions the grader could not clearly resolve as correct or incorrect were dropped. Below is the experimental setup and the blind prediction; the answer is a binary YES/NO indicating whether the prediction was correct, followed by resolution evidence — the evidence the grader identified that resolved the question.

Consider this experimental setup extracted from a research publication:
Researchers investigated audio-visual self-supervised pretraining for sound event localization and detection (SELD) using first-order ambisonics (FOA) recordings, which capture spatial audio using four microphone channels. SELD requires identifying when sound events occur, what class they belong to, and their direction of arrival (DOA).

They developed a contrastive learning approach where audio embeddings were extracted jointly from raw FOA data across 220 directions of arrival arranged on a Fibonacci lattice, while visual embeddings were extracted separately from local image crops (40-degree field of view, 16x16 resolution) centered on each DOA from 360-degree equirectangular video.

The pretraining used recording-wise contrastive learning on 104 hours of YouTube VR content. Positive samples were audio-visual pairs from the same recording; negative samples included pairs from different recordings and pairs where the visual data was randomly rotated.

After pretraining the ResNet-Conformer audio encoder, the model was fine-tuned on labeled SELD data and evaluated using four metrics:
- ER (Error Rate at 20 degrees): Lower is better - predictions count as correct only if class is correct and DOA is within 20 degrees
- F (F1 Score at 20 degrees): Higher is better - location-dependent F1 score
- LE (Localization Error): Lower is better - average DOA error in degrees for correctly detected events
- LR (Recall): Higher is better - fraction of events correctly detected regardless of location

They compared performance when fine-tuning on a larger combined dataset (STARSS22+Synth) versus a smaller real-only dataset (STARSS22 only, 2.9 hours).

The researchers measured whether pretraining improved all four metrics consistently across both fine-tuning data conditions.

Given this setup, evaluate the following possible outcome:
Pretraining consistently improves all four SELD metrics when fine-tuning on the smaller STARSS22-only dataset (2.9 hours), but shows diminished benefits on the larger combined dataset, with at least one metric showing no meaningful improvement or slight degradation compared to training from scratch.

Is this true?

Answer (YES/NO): NO